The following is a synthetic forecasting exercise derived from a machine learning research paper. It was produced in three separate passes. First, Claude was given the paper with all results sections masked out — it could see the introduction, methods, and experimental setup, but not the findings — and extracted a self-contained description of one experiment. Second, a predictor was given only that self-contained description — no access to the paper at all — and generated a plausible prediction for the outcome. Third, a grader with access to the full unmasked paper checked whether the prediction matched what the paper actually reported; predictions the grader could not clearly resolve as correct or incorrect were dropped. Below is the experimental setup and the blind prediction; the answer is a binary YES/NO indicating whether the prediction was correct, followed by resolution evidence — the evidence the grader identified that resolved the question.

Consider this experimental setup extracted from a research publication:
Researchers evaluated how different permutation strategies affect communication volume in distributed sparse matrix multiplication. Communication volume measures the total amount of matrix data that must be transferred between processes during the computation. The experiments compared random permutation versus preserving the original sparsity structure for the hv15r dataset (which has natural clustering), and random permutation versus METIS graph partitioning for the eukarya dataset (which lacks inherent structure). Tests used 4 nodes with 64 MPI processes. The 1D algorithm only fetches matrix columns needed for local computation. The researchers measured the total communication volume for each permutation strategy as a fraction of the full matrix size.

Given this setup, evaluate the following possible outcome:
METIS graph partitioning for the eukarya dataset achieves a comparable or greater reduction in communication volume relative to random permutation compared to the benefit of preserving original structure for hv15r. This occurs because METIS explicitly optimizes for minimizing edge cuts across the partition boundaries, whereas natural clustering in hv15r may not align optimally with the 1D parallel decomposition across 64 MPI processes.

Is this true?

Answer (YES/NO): YES